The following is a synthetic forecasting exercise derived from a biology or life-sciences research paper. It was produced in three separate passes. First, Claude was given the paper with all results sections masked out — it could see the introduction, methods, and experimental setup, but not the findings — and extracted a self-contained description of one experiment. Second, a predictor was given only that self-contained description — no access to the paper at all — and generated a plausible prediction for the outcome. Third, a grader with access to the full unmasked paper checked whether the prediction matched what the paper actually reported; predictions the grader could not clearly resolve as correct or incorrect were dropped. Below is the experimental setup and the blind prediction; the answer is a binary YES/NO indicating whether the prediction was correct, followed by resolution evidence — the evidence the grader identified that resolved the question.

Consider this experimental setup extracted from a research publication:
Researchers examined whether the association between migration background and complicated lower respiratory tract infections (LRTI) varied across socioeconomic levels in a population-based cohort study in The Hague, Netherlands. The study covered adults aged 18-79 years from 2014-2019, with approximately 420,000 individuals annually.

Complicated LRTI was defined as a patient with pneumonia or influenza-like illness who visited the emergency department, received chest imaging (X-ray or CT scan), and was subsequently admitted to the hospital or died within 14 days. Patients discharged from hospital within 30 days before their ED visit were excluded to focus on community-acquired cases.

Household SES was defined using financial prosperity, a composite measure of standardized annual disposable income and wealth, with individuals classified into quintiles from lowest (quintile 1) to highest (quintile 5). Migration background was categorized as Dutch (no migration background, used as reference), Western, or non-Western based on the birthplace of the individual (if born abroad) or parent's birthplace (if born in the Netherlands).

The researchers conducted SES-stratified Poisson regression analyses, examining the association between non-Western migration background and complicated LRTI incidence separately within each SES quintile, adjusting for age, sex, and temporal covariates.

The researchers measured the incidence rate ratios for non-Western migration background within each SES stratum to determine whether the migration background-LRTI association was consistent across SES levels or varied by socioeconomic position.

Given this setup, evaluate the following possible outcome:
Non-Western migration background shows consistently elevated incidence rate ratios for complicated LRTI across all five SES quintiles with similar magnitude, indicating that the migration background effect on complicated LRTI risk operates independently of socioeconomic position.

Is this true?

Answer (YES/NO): NO